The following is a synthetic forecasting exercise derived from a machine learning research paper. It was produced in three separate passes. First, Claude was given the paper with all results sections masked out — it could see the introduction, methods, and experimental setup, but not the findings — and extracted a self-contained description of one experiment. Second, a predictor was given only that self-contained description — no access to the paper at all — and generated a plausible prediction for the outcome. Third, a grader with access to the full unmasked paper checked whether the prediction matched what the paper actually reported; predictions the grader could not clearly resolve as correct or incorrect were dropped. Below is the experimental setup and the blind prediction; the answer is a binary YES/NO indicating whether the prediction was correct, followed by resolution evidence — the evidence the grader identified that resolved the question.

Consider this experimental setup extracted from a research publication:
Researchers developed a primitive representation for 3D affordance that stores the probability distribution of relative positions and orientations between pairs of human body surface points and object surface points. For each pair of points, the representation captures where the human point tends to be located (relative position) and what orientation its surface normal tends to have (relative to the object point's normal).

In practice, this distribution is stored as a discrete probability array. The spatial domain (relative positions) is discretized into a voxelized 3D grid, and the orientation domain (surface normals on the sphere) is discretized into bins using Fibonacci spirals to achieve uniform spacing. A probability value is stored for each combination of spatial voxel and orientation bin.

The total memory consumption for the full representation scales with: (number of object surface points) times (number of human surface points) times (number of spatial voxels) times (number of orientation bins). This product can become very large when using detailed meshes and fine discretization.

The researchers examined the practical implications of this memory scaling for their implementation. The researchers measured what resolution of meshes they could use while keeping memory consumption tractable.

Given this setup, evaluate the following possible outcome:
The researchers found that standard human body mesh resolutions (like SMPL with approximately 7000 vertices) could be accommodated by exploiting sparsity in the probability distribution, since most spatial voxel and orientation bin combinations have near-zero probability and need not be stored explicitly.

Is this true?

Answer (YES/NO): NO